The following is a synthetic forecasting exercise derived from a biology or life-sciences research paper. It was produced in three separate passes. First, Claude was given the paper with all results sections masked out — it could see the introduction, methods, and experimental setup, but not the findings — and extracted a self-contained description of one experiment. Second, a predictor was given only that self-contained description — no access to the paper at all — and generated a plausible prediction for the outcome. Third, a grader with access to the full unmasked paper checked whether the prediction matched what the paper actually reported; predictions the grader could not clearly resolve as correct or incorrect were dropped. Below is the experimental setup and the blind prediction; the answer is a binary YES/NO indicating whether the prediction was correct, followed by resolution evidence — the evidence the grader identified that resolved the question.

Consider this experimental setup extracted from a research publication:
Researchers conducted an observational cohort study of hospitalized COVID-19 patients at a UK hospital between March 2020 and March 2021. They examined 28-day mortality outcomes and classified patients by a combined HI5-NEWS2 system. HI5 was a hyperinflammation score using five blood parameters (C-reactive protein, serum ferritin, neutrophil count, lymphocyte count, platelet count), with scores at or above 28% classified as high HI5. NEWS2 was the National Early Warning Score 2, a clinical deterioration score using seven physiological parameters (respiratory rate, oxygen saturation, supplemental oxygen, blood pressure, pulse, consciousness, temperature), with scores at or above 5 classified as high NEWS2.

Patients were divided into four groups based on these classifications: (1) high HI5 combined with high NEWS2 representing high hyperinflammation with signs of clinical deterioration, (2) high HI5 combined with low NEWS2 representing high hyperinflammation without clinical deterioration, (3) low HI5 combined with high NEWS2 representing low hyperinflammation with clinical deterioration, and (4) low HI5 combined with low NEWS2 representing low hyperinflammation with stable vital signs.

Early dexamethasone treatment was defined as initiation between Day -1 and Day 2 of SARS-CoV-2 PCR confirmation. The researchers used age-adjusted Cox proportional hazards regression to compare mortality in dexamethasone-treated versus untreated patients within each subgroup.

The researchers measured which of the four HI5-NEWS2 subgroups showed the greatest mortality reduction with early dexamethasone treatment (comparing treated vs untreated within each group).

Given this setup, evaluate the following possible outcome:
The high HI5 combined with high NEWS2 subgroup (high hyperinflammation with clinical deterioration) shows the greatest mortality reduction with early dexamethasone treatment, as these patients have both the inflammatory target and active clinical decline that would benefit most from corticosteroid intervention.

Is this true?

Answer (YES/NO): YES